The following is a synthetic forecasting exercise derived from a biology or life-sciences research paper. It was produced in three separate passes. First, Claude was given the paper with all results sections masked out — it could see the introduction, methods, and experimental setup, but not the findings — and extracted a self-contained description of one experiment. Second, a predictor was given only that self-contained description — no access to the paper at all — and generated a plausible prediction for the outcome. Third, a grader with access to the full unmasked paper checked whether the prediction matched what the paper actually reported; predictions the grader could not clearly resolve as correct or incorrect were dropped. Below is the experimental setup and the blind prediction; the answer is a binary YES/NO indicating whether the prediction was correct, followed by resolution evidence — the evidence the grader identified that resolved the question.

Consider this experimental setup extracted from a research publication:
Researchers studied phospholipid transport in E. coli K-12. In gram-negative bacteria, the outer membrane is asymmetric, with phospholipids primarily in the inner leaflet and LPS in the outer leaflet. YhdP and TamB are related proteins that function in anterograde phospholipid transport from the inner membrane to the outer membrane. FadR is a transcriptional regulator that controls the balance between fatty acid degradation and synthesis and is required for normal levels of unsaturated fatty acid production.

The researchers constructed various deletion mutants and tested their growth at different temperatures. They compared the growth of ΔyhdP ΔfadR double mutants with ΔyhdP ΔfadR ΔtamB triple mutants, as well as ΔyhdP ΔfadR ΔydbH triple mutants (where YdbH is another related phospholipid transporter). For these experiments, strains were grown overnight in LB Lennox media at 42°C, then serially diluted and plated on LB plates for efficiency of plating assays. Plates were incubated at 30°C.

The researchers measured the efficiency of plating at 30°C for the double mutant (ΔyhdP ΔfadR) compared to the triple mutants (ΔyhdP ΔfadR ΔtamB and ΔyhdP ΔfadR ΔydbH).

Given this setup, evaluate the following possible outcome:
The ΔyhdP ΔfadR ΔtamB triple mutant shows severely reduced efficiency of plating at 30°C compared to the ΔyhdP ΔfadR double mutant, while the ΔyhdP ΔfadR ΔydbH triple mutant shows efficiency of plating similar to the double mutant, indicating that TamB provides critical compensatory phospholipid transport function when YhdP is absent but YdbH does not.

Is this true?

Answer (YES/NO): NO